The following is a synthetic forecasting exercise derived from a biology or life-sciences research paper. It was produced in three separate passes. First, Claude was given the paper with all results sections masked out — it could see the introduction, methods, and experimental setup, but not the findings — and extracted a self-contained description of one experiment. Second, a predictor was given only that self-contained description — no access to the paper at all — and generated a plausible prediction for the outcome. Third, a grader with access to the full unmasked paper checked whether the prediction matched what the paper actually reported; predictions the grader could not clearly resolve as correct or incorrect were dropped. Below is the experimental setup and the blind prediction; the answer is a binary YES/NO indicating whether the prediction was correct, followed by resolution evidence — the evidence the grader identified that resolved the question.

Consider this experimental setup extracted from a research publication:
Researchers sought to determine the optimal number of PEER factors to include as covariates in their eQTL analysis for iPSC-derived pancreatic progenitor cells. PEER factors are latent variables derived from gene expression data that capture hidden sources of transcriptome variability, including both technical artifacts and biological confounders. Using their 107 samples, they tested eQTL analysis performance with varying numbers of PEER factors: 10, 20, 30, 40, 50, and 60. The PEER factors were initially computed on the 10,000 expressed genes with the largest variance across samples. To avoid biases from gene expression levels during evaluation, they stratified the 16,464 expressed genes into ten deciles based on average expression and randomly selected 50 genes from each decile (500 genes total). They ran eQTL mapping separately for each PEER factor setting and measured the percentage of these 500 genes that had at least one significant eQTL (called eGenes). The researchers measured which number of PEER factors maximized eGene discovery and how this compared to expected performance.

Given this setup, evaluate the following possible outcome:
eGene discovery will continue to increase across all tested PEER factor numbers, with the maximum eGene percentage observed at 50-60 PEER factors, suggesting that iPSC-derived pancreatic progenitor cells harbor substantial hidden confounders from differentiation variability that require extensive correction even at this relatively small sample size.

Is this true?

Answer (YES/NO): NO